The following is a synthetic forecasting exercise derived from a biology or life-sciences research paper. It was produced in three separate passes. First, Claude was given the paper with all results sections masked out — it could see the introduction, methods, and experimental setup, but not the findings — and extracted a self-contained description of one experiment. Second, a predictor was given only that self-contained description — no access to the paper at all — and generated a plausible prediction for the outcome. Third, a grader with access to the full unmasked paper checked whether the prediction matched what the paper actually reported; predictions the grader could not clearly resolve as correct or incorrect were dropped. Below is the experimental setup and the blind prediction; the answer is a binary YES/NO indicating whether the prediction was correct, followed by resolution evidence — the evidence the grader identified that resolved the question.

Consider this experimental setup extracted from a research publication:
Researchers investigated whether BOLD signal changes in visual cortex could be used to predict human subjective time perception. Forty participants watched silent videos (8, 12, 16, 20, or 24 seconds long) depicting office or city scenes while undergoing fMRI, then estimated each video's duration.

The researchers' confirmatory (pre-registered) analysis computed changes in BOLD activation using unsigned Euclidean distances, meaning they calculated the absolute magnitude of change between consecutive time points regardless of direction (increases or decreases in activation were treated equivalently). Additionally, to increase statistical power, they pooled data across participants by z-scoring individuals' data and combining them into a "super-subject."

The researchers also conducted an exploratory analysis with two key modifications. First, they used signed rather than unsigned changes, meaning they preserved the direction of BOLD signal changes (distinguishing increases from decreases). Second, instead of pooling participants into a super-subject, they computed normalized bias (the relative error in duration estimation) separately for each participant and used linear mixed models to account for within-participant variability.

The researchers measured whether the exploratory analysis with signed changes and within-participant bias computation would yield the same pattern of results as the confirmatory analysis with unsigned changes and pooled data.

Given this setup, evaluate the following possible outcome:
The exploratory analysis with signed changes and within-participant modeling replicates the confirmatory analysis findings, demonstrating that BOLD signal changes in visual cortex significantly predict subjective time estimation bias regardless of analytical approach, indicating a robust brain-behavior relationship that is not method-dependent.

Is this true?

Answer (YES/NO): YES